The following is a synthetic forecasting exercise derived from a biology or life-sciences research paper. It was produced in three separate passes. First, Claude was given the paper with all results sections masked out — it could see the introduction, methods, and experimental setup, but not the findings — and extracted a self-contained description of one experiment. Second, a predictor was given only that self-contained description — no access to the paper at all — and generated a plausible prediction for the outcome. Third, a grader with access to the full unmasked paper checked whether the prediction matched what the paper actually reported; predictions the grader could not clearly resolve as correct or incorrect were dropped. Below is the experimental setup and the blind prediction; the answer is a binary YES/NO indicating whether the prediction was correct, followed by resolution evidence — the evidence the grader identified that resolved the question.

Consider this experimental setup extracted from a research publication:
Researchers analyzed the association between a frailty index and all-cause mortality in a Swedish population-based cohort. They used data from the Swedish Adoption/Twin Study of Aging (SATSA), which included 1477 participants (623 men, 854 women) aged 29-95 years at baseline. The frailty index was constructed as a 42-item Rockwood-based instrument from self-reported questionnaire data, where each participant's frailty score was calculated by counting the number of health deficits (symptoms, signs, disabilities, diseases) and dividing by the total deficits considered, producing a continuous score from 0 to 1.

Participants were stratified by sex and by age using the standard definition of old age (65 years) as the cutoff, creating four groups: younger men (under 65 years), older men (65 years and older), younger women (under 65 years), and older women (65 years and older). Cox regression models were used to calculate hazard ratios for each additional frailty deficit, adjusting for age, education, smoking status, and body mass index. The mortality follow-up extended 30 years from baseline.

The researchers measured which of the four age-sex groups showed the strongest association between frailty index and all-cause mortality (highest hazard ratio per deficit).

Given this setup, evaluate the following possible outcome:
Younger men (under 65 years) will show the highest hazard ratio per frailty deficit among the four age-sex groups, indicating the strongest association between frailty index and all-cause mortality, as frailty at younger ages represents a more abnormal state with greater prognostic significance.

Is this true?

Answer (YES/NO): NO